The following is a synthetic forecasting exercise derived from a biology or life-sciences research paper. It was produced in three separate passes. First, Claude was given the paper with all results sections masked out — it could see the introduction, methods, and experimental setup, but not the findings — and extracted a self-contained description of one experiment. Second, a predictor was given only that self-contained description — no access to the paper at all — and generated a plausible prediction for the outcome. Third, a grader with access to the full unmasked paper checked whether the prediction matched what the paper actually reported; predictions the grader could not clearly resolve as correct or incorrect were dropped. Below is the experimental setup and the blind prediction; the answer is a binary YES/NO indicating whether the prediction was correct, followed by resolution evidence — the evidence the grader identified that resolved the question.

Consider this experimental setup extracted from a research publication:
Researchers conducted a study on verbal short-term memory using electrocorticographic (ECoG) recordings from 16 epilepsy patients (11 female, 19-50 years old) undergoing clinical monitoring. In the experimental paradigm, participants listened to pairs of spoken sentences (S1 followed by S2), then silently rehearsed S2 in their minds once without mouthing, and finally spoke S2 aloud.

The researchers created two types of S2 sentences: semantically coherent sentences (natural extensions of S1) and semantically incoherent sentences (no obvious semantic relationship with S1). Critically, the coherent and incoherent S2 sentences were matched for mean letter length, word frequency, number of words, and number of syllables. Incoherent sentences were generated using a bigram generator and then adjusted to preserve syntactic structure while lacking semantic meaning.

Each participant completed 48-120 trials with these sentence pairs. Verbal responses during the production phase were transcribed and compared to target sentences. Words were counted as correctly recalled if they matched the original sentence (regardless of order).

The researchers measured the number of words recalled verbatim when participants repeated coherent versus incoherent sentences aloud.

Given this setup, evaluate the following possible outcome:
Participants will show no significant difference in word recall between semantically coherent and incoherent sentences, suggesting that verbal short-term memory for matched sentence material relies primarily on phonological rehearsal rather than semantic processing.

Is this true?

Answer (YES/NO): NO